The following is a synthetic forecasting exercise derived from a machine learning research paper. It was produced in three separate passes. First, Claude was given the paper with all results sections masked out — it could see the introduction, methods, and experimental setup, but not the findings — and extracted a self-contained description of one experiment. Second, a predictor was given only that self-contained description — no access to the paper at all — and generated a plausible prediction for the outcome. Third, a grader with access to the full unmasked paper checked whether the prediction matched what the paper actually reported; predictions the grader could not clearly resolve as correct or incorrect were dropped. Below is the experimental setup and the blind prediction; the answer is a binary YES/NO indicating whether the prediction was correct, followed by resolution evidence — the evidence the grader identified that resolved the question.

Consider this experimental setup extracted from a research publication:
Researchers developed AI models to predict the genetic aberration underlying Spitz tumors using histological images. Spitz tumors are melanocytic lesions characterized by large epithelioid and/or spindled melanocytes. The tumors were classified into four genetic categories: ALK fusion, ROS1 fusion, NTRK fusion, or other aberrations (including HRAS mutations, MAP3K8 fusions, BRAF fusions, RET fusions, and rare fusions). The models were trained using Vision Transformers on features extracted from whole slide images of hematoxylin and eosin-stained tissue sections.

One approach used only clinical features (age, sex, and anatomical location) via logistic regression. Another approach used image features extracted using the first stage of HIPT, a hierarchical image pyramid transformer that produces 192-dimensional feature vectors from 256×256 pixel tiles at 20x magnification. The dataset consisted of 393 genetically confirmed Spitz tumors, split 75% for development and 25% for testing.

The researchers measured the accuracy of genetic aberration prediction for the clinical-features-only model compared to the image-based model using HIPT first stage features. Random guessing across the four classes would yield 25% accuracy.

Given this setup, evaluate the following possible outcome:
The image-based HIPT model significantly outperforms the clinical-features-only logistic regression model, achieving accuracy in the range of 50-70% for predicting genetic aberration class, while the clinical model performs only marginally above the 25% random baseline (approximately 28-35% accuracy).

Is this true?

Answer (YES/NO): NO